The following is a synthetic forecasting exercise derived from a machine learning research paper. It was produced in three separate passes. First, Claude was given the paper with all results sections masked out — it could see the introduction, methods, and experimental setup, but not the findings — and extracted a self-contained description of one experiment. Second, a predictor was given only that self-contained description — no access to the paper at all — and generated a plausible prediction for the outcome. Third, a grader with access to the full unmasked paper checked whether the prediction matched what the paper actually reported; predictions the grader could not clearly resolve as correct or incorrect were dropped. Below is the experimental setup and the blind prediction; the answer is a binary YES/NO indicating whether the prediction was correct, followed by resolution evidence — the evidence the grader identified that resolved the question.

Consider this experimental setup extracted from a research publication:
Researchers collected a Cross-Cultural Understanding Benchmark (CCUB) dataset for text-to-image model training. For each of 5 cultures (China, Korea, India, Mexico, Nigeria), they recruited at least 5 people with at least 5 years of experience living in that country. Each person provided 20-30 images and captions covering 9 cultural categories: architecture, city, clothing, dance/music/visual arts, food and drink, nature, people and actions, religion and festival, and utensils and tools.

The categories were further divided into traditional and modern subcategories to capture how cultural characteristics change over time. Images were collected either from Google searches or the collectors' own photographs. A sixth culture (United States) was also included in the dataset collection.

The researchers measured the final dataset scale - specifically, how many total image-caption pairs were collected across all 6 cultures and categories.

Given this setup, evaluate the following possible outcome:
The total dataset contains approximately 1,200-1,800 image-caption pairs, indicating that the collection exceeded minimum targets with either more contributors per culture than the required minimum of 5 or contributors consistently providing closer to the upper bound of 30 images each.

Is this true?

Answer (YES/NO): NO